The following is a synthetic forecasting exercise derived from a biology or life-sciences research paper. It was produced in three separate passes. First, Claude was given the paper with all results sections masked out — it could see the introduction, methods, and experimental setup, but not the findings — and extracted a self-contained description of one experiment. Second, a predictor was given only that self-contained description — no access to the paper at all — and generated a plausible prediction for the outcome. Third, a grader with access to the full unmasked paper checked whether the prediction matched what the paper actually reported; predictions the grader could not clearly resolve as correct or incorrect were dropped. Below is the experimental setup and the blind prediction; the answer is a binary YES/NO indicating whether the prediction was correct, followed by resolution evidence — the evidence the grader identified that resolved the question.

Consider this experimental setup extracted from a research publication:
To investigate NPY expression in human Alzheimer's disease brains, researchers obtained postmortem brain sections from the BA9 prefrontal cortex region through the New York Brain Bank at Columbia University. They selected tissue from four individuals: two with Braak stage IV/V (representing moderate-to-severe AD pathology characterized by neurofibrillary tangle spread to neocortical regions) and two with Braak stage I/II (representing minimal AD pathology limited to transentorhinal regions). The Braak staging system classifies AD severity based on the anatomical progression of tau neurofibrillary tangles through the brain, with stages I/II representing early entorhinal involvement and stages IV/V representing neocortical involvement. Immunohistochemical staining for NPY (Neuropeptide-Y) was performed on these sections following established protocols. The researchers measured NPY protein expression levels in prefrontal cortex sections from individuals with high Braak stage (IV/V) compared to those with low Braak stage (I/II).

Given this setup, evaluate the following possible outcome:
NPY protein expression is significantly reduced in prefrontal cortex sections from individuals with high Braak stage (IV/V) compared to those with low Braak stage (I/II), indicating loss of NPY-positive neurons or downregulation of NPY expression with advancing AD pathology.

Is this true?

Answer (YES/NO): YES